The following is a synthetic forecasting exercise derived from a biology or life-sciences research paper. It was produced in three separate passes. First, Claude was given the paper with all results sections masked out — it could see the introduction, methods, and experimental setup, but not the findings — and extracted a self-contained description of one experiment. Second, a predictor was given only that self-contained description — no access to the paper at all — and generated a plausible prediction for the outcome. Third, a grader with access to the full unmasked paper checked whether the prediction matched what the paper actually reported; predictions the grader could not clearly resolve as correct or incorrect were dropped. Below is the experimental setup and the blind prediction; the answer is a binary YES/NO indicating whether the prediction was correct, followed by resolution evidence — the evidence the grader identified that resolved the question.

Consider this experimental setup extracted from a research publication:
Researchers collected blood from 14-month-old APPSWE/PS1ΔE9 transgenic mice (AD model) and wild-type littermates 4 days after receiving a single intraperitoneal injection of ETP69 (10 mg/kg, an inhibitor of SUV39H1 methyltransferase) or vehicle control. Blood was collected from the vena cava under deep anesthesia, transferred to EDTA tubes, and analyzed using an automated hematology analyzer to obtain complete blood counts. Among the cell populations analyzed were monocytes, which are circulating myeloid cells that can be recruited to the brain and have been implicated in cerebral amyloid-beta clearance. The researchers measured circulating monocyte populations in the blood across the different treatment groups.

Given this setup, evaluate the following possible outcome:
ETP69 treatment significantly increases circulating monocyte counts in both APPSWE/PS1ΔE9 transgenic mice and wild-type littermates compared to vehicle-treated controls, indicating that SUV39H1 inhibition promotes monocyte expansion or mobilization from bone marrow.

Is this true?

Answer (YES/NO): NO